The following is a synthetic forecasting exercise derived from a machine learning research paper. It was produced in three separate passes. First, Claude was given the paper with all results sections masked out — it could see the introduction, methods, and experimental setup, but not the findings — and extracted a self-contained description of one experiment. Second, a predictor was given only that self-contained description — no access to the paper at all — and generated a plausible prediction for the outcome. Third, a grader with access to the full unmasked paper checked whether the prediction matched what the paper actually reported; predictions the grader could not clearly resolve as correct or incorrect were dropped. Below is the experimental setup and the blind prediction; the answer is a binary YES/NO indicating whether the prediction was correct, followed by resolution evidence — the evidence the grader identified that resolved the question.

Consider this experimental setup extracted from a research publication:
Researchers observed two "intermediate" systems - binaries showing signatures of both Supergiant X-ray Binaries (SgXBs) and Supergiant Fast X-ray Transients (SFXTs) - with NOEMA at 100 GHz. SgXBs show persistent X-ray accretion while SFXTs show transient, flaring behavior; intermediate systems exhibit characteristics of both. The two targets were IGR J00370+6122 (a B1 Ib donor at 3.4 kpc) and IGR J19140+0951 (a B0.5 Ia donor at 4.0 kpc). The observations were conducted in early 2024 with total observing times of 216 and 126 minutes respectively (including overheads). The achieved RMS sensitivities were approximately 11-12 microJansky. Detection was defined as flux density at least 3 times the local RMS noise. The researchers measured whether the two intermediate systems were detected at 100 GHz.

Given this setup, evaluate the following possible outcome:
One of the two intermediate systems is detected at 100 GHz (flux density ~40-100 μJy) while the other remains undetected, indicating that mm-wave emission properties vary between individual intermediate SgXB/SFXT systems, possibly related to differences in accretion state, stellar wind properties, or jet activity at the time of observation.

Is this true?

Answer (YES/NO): NO